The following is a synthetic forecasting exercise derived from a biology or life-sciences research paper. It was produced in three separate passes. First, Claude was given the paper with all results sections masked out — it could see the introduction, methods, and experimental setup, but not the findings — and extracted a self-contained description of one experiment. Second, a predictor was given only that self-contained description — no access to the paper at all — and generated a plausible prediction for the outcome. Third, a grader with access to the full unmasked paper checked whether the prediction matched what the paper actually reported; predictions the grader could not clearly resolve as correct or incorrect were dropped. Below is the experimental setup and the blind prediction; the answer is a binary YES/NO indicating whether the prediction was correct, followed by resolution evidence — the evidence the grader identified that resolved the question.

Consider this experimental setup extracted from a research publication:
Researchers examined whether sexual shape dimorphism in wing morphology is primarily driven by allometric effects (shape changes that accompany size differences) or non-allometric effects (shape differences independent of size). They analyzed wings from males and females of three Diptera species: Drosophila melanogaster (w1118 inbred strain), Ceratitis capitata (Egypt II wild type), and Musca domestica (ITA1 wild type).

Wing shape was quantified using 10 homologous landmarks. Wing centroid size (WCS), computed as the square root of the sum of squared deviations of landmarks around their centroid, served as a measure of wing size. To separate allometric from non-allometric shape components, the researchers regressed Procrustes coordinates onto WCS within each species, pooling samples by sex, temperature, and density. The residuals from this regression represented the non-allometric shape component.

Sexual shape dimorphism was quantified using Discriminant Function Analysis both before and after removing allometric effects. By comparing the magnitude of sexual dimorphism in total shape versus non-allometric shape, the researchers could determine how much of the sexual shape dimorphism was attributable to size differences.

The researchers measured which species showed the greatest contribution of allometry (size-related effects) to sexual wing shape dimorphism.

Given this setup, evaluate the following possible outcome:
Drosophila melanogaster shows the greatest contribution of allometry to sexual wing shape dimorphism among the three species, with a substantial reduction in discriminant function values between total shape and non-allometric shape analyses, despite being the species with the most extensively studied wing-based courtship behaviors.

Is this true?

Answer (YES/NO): YES